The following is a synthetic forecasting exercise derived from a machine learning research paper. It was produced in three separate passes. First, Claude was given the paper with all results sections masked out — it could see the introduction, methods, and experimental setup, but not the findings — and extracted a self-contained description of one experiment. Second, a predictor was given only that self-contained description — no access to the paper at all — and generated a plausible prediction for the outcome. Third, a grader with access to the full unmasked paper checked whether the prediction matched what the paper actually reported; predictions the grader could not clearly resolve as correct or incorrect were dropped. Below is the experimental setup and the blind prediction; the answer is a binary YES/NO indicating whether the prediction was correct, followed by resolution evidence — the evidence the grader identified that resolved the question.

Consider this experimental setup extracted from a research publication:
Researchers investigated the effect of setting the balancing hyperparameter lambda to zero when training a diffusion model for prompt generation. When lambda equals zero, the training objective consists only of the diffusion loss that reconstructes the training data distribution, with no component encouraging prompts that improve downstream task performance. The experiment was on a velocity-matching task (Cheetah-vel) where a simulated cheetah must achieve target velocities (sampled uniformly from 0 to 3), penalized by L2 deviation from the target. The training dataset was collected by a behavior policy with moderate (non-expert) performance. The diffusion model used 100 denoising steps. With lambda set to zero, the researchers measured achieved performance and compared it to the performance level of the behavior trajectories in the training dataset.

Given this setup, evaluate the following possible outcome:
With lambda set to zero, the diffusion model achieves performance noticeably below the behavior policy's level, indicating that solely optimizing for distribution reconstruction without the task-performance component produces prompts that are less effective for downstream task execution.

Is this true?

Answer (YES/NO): NO